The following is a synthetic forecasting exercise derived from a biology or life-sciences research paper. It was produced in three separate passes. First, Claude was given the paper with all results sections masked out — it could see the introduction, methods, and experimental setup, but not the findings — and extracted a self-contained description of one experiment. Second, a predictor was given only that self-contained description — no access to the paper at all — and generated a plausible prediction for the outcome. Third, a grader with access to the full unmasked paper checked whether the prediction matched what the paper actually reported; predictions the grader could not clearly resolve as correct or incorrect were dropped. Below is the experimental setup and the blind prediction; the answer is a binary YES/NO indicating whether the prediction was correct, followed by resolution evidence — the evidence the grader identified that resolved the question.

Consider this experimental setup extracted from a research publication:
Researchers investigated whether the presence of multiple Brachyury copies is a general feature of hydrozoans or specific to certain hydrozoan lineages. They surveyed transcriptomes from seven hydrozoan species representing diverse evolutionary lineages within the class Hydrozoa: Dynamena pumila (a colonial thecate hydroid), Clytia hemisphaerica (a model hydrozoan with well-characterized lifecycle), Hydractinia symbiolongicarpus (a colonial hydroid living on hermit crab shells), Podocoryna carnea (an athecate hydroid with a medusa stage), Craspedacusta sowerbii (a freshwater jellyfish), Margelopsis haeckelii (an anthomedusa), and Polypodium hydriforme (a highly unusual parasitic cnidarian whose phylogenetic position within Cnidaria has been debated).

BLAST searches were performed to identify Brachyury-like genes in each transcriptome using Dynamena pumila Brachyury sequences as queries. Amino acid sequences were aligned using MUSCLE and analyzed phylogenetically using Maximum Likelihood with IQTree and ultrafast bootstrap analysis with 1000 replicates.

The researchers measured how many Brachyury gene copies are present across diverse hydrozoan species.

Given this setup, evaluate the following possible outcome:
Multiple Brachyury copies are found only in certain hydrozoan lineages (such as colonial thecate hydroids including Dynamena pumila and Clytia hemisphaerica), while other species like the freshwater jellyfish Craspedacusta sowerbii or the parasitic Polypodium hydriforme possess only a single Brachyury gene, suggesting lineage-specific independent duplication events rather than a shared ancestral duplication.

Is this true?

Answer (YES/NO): NO